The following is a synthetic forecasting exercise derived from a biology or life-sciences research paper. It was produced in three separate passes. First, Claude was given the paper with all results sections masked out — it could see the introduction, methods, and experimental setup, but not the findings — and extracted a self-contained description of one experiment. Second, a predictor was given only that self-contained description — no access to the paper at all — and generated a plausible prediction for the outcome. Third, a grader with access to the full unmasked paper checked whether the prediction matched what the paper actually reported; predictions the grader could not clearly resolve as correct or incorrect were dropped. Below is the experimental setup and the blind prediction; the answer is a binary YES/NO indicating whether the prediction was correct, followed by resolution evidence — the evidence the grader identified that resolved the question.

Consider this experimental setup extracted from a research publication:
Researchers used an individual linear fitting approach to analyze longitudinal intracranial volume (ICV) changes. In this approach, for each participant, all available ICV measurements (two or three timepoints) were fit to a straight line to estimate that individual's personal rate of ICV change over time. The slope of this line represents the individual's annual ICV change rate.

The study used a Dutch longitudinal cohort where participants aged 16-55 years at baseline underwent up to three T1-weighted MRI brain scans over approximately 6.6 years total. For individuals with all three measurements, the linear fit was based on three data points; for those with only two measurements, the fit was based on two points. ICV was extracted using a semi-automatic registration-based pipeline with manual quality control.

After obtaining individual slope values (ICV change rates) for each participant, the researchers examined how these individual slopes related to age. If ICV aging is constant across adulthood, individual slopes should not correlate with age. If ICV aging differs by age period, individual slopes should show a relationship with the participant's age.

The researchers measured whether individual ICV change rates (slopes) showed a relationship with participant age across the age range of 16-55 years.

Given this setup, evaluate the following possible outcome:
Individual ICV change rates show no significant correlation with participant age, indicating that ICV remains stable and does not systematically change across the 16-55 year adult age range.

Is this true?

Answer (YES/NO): NO